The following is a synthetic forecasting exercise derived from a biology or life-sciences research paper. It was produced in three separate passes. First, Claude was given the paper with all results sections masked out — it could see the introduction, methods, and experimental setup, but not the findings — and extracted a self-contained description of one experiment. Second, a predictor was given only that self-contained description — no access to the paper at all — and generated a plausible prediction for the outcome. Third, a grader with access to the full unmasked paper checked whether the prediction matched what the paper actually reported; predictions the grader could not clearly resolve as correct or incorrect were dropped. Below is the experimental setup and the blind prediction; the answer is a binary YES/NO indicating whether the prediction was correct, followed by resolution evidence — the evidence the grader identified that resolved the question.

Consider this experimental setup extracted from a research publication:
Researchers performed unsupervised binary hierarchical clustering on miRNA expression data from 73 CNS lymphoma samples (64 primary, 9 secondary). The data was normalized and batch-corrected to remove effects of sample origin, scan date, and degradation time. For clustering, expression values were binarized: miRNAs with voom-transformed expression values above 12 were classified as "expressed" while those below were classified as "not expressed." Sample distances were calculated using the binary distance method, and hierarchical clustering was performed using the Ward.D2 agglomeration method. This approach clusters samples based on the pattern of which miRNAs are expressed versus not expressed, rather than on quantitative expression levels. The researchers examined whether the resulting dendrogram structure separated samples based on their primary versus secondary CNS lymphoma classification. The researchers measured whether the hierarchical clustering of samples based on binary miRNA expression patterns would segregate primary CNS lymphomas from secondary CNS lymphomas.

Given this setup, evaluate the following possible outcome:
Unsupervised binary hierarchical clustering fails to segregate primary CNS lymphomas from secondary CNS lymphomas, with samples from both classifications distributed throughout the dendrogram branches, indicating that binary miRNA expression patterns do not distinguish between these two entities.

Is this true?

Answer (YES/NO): YES